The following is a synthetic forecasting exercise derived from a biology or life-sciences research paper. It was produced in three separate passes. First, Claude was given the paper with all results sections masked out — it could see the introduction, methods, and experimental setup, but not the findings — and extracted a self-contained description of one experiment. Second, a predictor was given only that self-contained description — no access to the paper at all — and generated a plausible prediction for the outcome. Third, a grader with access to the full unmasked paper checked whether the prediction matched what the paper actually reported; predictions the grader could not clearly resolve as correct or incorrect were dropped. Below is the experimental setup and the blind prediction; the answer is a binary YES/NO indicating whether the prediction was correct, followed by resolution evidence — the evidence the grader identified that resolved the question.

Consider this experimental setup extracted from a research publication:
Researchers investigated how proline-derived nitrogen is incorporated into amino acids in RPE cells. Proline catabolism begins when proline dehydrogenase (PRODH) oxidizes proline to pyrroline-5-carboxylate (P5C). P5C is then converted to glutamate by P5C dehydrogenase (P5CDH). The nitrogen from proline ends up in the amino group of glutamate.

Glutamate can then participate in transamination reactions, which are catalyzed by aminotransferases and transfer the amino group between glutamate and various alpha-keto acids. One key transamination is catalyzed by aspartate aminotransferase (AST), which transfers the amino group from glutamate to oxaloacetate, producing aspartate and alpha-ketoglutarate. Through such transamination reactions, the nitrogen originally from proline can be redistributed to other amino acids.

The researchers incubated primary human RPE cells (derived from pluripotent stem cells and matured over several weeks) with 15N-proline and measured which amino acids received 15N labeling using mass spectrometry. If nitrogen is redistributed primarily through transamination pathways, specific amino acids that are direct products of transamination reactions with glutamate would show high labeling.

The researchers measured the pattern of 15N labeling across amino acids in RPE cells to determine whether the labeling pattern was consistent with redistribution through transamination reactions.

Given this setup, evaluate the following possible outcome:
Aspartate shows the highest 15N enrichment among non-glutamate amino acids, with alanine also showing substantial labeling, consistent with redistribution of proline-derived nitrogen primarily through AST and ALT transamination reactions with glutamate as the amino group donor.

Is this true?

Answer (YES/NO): NO